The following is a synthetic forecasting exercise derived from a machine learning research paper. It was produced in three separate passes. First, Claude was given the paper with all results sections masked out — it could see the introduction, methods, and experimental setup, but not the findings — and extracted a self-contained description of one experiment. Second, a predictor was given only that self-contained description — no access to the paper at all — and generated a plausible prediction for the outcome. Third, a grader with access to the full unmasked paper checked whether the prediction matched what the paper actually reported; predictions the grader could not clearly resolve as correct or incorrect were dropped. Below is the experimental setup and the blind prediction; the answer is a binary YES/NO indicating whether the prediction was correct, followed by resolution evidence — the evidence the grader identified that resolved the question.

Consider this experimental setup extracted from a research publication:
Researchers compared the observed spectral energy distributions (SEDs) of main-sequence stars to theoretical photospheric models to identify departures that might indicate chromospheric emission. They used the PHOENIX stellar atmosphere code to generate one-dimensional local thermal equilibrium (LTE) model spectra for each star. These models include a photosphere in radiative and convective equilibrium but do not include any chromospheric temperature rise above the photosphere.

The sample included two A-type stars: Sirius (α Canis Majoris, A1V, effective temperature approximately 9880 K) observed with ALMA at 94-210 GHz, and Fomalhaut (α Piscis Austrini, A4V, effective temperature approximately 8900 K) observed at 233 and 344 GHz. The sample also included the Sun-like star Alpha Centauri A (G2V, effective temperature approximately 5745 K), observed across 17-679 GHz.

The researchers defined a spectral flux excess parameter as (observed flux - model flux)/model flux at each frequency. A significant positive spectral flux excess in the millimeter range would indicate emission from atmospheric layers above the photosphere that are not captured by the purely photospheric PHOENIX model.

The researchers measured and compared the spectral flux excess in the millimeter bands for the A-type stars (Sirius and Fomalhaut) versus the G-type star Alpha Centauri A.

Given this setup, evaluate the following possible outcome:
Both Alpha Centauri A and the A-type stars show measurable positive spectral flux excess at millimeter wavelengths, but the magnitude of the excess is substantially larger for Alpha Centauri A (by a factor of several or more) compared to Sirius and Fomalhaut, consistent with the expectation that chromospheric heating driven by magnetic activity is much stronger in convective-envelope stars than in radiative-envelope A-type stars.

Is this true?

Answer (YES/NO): NO